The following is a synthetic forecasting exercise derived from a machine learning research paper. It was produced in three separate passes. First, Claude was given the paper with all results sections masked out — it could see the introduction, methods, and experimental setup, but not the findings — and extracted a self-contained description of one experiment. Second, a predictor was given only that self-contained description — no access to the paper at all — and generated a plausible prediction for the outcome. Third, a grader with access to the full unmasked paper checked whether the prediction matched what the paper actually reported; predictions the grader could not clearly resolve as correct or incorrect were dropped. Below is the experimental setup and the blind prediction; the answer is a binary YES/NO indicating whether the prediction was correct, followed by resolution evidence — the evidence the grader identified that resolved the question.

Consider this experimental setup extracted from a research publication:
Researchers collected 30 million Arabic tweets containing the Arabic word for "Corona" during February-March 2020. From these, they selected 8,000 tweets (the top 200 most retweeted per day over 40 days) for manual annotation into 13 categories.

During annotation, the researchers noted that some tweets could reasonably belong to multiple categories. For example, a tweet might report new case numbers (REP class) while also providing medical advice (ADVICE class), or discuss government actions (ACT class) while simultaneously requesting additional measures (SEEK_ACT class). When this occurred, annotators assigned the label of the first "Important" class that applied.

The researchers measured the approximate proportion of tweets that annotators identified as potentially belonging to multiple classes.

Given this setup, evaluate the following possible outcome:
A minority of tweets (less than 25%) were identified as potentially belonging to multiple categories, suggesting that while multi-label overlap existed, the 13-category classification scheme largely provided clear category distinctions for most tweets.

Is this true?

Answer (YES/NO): YES